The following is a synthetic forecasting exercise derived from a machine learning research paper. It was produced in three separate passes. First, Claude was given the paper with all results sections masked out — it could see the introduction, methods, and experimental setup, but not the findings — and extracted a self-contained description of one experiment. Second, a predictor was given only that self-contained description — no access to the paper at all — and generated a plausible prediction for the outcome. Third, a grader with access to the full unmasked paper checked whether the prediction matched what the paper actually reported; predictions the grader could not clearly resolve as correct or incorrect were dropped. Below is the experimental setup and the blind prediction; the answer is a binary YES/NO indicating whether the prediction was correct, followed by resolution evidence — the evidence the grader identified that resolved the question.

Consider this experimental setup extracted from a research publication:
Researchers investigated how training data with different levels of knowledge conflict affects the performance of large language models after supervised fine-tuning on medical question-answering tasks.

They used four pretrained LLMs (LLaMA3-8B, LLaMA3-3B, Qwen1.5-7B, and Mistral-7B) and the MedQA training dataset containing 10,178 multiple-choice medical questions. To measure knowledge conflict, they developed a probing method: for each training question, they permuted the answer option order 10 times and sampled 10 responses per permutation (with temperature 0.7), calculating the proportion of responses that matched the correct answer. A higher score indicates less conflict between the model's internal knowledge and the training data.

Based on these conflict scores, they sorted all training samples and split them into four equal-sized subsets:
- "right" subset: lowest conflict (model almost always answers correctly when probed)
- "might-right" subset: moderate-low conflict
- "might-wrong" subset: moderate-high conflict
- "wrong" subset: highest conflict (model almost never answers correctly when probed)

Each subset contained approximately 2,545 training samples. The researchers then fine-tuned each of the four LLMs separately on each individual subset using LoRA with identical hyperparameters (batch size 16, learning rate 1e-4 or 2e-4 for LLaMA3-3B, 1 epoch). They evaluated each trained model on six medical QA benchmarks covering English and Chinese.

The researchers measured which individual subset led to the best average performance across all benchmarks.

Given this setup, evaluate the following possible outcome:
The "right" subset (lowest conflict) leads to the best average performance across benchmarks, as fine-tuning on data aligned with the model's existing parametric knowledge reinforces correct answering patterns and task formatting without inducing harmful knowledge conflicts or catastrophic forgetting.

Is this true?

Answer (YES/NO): NO